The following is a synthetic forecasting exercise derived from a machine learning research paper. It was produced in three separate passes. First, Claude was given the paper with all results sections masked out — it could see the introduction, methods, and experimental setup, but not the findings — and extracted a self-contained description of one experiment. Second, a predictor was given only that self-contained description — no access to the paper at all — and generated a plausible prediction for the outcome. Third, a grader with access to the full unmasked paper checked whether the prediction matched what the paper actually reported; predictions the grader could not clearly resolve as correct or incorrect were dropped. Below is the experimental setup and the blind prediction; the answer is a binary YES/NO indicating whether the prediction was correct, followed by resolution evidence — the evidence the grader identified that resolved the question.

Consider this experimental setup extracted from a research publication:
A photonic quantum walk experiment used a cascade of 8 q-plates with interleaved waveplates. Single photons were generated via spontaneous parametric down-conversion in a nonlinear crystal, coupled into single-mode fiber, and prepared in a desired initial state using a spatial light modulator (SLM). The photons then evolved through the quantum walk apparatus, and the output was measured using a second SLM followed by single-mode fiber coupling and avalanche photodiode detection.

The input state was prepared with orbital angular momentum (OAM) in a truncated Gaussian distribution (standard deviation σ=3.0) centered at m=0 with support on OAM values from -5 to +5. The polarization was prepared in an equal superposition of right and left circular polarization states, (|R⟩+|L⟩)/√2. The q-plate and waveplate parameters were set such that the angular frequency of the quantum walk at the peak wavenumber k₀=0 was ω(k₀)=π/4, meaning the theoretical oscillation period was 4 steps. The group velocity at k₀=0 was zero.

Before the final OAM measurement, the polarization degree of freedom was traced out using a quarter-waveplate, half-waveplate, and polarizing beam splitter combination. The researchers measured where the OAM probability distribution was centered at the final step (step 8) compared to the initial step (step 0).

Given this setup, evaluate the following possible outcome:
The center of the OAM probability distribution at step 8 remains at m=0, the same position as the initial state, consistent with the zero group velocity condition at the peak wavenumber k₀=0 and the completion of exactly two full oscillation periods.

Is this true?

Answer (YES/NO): NO